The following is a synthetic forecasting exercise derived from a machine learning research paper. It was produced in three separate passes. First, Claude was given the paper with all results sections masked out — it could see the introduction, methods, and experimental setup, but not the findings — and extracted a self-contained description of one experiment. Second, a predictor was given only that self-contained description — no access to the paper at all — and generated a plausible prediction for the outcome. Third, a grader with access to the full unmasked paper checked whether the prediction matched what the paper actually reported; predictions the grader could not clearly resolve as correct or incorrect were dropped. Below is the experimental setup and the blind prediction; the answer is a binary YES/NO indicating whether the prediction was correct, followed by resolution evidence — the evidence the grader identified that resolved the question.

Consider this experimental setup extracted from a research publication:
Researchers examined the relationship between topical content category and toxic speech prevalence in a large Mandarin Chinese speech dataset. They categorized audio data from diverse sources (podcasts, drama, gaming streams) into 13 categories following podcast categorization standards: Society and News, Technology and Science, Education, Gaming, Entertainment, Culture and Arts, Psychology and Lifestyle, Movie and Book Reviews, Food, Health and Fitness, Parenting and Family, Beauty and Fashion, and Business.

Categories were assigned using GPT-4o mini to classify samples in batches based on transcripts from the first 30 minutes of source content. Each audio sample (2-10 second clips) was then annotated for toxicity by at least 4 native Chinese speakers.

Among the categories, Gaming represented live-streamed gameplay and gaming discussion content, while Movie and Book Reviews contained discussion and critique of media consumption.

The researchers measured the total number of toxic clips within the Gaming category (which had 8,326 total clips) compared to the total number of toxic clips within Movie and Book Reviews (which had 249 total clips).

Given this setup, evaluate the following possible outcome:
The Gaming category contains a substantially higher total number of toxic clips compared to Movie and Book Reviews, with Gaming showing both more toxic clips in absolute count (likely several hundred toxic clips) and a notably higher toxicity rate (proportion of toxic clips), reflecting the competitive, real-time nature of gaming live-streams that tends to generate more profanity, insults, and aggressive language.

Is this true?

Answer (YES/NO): NO